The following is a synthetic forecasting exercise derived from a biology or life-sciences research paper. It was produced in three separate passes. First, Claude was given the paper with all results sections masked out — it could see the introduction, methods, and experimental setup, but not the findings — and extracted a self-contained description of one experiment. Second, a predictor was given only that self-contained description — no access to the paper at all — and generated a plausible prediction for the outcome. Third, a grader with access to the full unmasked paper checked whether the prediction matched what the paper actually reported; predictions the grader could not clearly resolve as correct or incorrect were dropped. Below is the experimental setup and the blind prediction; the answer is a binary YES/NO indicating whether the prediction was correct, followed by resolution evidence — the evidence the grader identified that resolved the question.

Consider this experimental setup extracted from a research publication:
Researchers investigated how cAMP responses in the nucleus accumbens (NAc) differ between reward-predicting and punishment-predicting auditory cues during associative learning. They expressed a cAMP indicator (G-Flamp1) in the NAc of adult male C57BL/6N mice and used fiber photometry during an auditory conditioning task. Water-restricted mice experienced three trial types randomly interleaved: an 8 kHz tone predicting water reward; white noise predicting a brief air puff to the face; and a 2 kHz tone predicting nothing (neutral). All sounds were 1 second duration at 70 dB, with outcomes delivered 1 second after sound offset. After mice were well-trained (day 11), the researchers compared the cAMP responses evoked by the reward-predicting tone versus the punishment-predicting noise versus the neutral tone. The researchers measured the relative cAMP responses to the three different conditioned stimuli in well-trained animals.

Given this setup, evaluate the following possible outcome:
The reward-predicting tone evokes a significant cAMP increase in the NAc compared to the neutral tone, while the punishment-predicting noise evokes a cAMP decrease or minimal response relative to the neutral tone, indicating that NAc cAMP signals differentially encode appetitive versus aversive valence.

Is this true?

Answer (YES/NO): YES